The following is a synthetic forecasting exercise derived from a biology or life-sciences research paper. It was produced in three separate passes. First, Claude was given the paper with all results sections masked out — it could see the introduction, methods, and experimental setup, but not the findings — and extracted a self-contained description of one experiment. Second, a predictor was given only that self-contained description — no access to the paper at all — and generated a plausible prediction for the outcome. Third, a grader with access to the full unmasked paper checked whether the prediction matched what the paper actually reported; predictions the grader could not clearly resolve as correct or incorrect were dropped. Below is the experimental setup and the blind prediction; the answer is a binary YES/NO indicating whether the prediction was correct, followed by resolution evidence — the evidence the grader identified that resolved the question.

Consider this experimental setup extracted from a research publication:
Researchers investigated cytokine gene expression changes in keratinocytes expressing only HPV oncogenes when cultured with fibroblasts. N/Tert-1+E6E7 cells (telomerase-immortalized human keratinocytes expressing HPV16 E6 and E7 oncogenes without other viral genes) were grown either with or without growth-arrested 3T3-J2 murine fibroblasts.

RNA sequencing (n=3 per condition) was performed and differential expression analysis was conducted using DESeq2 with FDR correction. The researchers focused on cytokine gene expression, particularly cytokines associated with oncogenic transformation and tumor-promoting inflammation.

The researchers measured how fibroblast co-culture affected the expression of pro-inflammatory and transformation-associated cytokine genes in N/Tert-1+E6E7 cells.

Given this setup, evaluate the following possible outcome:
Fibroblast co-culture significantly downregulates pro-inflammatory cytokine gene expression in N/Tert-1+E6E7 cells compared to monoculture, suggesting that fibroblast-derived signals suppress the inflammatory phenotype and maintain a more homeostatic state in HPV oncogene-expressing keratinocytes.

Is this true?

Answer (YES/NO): NO